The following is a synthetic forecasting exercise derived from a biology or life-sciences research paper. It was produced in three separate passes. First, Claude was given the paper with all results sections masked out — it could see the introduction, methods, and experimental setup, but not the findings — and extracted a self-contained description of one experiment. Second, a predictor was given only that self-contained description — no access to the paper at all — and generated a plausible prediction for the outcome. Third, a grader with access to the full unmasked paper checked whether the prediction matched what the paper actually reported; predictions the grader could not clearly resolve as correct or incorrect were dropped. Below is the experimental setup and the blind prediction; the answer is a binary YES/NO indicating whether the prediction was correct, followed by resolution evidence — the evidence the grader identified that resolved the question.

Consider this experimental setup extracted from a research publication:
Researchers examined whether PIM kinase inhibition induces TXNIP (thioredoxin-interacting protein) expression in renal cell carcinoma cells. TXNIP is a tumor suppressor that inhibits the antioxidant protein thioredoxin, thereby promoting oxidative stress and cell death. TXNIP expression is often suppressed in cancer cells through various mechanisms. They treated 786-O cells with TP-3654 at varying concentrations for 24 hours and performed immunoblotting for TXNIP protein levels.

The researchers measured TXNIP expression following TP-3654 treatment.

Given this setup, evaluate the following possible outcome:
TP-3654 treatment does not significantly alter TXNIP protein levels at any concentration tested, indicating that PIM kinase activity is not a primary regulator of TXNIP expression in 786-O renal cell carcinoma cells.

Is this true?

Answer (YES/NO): NO